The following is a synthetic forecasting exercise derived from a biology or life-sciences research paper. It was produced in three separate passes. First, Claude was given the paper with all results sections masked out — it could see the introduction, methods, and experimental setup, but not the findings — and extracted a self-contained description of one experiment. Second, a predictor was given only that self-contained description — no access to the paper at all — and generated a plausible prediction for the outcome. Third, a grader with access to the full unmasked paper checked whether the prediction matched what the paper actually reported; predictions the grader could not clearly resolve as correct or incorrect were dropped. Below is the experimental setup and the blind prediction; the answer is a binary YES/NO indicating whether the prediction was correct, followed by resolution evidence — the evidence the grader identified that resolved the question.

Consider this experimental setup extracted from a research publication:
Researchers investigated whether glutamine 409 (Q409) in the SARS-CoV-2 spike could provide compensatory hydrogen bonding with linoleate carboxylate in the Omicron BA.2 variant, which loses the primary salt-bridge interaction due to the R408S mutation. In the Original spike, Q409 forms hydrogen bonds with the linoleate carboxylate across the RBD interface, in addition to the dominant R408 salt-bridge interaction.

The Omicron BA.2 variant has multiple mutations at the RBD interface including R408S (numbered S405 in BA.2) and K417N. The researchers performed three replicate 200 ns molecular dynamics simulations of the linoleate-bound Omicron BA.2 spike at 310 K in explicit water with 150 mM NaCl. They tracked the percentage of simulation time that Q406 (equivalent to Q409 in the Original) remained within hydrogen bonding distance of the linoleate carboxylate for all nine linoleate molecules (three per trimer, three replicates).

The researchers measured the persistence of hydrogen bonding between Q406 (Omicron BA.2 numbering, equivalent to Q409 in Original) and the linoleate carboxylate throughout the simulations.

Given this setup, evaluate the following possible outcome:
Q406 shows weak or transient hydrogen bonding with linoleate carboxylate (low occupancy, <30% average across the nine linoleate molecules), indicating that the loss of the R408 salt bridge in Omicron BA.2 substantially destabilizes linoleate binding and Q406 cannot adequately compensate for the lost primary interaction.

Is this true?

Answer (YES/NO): NO